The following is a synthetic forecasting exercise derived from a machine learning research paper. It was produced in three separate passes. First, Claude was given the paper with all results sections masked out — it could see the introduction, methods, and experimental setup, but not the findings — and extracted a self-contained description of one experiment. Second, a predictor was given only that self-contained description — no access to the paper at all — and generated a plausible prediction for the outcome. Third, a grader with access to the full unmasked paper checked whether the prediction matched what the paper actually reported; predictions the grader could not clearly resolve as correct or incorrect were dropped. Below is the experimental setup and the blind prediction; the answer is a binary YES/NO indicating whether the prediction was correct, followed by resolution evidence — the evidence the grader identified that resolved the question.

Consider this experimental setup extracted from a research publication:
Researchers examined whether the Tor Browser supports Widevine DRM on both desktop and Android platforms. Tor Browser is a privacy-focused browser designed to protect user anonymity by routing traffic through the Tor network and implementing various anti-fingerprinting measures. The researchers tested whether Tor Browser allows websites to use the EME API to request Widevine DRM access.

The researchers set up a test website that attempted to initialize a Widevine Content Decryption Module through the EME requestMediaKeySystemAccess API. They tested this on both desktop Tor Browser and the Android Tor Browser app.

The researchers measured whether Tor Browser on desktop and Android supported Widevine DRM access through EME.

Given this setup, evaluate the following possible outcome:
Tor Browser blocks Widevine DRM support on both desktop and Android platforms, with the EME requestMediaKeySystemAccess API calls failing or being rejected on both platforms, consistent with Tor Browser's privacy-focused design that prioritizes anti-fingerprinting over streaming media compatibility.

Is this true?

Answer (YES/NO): YES